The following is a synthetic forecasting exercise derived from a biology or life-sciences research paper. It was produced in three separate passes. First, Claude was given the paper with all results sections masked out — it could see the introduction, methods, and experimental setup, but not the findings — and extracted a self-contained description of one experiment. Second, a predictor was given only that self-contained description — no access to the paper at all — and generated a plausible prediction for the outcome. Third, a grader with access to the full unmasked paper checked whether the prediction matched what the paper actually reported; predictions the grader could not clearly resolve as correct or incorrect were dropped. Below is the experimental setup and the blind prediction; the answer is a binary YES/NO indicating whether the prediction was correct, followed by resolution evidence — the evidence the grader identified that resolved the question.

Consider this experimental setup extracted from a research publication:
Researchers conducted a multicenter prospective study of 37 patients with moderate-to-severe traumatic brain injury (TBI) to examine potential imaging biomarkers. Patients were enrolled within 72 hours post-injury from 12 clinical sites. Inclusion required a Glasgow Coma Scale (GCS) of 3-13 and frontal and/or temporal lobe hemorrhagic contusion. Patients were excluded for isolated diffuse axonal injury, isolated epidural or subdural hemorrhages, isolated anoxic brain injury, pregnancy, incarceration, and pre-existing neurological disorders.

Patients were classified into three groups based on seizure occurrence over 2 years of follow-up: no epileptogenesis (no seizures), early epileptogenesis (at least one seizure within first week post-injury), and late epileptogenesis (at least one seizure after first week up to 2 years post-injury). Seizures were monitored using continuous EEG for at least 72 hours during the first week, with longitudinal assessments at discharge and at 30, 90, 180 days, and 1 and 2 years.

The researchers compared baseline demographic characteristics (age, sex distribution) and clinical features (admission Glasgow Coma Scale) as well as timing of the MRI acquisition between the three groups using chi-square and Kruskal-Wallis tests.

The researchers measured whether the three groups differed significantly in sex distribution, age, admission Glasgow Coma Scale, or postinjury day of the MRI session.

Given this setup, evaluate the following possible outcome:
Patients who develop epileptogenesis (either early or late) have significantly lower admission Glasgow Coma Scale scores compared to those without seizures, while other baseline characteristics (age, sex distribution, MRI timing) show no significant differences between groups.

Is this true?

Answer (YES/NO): NO